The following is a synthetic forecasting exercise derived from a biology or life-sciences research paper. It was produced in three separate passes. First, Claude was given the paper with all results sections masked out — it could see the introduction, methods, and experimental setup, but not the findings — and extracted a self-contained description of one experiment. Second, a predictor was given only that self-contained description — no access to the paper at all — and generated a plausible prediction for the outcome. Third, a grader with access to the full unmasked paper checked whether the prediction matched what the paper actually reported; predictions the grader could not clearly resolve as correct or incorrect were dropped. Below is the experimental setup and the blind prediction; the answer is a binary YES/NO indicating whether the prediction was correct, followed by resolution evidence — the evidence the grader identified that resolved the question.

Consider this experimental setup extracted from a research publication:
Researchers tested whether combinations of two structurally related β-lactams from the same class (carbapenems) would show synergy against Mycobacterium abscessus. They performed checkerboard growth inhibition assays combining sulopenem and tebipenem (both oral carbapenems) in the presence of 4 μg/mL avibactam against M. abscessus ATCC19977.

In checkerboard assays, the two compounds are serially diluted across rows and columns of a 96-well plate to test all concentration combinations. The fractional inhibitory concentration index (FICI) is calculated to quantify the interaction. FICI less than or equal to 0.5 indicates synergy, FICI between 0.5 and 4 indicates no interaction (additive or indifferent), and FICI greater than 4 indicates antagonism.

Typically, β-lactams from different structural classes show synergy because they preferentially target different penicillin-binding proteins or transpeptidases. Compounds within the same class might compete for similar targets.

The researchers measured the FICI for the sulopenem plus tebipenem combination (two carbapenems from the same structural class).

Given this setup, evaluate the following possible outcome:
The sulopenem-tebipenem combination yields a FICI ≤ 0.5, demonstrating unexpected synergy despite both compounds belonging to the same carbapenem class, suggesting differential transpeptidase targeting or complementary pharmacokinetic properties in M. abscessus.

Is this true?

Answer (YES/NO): NO